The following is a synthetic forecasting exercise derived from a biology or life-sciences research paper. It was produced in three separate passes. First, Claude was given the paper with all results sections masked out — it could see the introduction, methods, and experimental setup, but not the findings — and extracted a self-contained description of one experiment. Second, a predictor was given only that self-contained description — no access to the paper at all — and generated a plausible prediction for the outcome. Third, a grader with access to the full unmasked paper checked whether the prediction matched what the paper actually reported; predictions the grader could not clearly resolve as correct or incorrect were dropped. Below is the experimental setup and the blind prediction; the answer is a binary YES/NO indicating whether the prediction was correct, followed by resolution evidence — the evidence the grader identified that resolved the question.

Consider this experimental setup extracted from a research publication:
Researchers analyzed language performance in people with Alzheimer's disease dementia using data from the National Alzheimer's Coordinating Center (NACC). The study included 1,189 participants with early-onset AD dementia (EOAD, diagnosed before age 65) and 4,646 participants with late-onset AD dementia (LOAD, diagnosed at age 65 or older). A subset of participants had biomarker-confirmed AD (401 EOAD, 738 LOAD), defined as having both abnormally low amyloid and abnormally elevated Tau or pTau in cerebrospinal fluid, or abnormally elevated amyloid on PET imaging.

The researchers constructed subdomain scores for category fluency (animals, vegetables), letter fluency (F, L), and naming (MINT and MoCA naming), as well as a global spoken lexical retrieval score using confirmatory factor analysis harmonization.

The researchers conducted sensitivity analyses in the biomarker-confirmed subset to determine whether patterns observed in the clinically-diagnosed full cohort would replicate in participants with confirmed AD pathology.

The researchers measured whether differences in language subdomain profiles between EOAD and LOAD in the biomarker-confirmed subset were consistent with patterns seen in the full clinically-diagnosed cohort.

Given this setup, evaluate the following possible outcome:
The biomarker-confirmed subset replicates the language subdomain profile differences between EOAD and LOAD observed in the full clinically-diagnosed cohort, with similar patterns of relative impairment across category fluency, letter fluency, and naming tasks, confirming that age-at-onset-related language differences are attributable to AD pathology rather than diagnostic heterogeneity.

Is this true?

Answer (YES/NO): YES